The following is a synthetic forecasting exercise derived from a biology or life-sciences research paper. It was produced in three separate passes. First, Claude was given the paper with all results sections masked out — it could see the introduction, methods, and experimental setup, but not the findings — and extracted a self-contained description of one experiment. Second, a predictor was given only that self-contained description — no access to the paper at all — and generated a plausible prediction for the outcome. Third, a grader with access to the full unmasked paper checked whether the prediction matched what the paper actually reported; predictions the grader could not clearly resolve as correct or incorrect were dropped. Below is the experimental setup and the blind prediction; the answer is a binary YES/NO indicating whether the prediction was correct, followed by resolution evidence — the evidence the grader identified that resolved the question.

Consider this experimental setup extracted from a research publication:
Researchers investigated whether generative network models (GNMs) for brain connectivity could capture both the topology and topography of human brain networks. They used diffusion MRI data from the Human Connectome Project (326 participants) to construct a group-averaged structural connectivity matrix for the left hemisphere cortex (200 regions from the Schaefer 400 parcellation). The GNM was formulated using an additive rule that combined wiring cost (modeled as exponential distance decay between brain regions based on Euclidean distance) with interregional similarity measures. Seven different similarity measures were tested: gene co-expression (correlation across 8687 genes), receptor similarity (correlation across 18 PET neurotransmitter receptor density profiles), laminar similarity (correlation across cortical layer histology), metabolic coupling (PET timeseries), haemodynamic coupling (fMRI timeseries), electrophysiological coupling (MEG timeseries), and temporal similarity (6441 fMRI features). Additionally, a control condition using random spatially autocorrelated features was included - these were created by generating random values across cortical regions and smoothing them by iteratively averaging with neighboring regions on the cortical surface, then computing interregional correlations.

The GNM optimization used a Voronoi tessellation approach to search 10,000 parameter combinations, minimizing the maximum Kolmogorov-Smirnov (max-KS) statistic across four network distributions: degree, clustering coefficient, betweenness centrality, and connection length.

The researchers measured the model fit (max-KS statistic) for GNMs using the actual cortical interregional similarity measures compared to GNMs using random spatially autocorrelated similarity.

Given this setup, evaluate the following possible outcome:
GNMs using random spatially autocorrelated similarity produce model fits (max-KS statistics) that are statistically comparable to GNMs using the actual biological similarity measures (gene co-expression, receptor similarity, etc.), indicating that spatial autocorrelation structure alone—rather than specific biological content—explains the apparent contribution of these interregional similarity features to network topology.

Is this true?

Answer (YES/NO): NO